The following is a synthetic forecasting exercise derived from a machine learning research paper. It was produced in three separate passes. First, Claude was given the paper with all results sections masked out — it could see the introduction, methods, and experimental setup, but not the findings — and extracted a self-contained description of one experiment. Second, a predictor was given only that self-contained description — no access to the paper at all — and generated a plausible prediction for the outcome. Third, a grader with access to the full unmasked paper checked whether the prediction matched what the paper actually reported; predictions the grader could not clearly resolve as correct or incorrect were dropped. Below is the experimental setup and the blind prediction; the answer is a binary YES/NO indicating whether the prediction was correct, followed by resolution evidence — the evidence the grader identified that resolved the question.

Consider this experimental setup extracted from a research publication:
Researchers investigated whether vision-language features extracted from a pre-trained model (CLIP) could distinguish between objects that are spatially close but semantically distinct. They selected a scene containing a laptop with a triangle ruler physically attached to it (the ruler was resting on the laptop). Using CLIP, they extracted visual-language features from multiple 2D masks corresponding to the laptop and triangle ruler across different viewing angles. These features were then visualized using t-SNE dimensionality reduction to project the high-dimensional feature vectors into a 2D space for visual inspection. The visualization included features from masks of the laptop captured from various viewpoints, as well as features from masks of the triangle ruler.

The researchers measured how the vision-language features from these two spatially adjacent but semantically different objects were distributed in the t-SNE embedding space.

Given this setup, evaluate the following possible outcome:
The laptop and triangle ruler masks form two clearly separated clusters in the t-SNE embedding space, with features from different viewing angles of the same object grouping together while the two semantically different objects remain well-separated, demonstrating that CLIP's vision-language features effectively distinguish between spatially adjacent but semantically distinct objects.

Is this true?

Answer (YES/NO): YES